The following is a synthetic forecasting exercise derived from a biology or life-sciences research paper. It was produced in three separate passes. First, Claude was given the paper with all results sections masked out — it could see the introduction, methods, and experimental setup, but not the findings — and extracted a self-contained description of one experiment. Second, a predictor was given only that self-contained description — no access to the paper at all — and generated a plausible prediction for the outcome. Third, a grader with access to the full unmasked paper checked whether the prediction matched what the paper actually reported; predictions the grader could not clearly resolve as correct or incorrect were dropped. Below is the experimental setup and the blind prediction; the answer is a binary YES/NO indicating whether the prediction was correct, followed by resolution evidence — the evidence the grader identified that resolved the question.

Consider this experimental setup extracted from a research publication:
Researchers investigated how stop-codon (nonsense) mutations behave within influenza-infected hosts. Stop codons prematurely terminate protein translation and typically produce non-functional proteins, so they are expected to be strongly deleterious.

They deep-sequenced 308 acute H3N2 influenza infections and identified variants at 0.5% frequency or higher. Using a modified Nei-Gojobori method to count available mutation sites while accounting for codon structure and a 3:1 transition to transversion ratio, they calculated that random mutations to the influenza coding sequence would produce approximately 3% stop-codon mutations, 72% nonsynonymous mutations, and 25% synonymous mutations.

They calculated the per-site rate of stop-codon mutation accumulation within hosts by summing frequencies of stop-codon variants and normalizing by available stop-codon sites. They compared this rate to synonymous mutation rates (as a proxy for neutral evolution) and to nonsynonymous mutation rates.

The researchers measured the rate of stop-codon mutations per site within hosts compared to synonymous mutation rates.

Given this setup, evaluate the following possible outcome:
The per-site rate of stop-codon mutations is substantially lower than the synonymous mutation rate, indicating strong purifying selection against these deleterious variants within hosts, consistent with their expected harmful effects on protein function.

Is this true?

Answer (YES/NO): NO